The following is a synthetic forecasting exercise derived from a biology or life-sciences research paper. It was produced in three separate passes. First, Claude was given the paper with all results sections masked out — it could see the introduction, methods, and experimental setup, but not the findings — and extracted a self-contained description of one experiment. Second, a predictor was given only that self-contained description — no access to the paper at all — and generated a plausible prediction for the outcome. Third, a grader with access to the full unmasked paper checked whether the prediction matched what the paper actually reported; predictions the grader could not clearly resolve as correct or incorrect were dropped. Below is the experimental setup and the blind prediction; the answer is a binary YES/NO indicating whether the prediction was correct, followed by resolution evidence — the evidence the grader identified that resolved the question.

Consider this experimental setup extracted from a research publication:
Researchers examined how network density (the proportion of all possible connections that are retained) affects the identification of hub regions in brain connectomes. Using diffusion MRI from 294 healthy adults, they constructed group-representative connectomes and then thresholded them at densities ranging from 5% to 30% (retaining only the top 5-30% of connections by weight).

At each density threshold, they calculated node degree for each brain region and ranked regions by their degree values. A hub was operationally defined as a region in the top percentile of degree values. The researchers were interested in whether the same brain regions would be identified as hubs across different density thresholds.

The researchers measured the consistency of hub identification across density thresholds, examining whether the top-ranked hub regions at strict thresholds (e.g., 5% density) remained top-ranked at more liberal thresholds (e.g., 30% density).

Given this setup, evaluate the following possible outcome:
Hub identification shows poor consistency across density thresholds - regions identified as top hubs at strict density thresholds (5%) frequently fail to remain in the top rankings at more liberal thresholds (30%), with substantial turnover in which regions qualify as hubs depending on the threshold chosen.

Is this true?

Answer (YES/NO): NO